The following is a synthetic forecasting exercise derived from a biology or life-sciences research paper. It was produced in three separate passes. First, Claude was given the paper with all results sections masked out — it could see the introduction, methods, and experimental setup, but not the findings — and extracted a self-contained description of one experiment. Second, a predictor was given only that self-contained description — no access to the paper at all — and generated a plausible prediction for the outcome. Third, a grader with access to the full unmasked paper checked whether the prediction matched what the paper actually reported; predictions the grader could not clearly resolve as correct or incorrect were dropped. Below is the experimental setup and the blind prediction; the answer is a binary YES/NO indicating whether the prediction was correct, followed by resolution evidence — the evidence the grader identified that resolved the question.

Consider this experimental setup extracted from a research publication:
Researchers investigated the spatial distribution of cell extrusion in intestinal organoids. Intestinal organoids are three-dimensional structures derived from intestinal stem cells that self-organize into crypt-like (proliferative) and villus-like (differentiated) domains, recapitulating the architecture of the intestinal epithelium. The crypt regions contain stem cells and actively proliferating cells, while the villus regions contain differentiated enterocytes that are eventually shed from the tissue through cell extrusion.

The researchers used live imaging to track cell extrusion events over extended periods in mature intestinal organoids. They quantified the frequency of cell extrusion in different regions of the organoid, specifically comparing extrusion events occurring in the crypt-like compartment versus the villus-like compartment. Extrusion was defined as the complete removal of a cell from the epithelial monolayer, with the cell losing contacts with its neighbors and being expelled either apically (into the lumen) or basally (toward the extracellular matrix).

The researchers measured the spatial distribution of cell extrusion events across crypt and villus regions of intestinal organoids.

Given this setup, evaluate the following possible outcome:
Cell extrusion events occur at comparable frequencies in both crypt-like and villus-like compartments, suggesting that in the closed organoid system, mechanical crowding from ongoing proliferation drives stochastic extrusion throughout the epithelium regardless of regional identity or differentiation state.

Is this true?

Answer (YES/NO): NO